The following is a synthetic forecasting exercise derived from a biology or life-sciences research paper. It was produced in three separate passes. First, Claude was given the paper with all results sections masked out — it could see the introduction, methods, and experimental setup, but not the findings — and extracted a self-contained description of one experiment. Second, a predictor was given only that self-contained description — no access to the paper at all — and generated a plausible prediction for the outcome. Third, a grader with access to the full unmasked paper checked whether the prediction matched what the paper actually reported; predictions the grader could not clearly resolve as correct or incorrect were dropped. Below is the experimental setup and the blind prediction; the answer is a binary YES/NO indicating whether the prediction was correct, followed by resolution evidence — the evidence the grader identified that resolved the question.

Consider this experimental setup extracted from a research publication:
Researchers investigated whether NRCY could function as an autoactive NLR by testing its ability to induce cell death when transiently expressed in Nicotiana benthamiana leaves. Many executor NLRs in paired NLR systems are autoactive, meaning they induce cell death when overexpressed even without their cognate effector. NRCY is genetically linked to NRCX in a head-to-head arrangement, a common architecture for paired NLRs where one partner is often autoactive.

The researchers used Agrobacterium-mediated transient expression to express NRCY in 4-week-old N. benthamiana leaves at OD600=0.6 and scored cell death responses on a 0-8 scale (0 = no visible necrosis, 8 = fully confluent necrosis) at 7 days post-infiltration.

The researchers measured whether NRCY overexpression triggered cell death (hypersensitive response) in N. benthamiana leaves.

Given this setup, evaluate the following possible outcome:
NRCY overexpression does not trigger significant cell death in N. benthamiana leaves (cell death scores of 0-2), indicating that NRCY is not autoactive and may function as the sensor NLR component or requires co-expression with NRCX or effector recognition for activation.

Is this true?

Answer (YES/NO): YES